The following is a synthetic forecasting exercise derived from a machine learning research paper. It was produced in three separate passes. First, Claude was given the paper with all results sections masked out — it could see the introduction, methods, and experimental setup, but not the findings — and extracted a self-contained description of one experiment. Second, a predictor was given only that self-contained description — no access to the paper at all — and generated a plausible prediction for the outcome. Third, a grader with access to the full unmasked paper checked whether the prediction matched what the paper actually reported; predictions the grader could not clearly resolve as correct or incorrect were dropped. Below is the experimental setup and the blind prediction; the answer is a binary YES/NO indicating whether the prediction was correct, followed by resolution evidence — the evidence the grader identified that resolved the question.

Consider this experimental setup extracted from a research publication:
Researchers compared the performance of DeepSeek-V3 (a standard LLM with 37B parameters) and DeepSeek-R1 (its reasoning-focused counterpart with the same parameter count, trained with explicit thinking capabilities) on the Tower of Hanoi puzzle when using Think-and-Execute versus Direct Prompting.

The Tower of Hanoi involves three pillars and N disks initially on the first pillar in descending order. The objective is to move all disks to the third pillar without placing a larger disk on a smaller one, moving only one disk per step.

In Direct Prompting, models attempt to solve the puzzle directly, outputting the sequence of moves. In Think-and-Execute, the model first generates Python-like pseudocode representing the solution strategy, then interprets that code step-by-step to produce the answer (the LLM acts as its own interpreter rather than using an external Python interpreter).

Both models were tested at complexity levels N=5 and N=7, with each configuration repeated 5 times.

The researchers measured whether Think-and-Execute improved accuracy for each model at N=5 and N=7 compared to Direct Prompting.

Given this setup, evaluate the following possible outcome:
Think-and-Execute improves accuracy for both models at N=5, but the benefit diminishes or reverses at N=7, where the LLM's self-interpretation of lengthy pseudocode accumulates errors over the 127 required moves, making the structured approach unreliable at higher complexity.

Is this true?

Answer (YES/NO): NO